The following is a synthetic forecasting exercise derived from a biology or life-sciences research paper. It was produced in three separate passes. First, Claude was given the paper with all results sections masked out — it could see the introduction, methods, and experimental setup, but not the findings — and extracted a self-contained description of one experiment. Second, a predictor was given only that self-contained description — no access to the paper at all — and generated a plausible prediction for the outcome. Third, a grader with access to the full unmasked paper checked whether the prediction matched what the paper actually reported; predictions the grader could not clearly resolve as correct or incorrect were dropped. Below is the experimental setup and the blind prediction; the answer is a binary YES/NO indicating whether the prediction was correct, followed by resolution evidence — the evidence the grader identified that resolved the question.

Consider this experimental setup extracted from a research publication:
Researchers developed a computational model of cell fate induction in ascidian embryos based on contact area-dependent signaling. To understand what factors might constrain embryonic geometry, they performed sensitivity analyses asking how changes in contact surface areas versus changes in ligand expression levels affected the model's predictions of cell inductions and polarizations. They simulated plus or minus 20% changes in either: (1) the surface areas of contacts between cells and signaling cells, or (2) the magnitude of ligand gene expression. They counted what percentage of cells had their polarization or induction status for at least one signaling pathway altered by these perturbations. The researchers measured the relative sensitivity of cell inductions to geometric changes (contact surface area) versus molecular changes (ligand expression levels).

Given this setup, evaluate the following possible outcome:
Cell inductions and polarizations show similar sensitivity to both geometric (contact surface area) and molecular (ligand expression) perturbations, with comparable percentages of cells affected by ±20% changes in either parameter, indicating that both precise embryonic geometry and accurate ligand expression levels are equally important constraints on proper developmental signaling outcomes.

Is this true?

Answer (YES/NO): NO